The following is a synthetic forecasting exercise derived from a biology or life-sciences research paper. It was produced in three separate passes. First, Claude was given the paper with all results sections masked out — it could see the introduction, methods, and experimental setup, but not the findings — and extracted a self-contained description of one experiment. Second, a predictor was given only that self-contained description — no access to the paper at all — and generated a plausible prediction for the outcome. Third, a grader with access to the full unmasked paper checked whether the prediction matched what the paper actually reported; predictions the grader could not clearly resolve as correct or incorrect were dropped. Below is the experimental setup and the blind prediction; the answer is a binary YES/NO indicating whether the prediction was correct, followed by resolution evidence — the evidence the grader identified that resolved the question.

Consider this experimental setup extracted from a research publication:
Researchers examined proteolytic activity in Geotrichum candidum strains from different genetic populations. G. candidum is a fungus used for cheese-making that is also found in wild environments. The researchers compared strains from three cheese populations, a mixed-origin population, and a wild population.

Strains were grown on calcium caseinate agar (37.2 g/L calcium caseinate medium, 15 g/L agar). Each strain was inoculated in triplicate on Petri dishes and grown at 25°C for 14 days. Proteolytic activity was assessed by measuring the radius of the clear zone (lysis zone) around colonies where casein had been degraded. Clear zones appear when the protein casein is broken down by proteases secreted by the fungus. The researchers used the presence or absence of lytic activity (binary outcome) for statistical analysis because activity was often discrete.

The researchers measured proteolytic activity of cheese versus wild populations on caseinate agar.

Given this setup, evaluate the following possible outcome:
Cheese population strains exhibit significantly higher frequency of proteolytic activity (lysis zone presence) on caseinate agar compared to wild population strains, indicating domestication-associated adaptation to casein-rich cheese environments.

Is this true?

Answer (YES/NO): NO